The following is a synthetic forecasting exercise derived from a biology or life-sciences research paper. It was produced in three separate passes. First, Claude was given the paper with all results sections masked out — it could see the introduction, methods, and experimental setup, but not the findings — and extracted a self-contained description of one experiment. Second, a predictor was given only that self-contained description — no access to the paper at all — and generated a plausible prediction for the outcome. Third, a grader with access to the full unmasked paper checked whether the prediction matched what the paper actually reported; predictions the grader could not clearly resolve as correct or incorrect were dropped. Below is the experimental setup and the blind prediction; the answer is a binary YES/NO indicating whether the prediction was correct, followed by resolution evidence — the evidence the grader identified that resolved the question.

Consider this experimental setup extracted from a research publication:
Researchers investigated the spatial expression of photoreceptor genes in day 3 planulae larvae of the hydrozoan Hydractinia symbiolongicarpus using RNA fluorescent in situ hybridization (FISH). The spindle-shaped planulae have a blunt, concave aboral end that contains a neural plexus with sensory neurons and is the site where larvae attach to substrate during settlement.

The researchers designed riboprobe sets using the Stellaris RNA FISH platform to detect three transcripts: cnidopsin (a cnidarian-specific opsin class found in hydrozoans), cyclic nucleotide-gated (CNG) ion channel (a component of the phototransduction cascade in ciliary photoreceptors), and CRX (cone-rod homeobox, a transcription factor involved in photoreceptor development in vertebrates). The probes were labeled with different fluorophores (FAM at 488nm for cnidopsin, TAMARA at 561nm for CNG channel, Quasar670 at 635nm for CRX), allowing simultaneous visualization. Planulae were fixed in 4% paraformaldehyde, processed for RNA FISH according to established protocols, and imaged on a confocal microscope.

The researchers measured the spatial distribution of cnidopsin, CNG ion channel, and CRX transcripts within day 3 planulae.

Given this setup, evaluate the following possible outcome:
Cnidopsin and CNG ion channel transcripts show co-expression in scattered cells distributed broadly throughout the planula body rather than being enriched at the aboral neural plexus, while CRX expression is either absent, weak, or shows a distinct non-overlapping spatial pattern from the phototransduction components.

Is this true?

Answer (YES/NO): NO